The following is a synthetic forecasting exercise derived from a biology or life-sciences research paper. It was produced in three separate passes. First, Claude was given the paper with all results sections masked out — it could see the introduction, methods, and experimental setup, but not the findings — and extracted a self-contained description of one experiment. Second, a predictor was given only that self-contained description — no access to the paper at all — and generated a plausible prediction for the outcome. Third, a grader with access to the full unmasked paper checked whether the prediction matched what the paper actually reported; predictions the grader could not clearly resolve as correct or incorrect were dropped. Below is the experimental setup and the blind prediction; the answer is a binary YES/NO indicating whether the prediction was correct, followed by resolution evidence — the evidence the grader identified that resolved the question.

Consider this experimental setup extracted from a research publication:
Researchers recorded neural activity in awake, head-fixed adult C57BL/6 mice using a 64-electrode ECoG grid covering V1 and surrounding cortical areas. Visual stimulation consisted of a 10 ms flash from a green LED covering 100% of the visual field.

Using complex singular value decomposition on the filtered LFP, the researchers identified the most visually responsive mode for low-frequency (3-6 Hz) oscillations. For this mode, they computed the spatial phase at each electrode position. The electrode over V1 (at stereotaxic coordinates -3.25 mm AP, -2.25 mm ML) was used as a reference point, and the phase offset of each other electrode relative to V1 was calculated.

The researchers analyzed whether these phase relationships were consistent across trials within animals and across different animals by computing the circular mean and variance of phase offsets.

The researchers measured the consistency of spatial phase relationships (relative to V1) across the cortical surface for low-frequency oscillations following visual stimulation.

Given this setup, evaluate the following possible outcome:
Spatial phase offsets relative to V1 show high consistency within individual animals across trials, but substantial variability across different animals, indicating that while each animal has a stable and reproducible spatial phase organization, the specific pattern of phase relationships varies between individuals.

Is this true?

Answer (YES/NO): NO